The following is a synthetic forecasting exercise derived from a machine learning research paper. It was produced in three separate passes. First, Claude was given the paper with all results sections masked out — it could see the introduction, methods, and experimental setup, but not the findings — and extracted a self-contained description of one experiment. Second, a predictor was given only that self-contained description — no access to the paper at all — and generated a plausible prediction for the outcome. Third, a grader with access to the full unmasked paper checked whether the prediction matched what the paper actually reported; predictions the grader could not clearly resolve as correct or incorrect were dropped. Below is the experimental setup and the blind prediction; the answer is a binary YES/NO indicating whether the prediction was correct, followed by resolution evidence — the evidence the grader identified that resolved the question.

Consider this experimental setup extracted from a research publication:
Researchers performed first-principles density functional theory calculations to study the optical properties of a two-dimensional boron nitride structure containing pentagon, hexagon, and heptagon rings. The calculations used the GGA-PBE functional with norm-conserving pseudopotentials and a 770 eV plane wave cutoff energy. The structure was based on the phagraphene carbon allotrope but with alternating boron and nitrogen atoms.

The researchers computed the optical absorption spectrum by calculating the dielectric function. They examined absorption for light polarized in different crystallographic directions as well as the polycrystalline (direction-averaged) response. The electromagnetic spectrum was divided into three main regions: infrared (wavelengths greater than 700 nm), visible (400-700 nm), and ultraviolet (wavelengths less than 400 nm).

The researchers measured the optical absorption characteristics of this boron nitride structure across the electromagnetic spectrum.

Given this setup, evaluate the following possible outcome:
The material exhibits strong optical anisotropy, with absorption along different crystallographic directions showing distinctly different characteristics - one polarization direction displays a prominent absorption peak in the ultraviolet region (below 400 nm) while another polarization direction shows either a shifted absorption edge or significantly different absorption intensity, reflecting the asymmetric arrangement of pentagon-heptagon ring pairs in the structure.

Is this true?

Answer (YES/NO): YES